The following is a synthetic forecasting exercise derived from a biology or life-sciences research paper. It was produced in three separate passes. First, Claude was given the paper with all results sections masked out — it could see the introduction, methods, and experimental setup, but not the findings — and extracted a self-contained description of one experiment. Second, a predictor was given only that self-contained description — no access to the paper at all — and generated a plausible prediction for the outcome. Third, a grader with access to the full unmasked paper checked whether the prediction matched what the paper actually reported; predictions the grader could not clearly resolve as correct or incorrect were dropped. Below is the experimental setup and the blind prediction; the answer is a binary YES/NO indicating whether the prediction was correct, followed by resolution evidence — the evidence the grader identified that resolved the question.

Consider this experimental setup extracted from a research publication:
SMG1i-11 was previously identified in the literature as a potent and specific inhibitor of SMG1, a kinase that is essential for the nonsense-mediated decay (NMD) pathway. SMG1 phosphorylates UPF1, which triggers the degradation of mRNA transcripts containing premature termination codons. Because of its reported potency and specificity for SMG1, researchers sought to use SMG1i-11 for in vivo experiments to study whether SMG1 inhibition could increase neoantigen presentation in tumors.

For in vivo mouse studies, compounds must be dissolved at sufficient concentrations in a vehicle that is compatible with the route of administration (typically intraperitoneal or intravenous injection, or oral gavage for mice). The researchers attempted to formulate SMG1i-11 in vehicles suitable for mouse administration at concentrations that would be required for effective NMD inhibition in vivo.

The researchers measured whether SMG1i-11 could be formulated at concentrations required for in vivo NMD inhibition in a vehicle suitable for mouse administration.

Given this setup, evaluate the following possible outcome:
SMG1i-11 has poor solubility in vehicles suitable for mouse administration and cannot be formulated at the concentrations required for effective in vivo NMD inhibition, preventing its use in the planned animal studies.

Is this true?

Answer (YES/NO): YES